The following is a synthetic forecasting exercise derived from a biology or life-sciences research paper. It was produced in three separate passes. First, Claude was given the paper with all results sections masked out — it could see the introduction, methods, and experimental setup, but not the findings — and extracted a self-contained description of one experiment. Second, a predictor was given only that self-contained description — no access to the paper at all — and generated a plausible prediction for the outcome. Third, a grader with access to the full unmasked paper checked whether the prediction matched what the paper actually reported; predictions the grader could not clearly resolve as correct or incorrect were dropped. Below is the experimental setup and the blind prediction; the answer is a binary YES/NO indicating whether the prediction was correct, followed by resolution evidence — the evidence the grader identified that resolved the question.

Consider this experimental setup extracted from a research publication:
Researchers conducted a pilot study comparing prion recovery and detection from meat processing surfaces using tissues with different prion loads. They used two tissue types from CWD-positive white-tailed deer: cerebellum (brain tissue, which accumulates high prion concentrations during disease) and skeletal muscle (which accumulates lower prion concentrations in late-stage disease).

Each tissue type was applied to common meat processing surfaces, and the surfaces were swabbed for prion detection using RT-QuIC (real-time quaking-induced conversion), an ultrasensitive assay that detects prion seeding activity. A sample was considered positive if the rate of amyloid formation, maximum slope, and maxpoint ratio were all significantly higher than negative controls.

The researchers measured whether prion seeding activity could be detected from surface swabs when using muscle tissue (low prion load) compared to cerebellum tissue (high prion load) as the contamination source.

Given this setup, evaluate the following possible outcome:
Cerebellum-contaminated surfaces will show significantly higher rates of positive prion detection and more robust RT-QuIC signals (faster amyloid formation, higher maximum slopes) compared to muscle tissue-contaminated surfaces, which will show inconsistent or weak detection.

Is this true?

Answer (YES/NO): NO